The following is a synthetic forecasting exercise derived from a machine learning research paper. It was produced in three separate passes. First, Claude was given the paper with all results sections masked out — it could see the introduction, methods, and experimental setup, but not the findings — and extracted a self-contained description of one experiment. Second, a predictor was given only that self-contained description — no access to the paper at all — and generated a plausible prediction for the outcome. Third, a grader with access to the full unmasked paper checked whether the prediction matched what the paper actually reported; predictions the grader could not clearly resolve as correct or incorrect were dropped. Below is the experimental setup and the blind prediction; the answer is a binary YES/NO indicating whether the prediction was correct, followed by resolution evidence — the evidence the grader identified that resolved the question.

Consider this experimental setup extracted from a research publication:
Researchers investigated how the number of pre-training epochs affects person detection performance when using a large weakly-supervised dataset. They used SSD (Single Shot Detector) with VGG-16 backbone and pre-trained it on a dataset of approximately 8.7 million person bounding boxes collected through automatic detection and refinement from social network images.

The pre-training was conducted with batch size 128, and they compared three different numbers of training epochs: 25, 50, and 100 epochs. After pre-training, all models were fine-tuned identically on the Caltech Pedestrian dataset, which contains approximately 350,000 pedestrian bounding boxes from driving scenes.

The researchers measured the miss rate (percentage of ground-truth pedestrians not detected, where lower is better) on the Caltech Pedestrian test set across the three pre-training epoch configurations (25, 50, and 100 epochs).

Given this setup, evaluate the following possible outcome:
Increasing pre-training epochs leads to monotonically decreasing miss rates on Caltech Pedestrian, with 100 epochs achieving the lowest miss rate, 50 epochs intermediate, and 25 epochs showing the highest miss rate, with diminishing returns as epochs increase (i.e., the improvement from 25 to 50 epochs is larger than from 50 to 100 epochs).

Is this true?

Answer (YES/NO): YES